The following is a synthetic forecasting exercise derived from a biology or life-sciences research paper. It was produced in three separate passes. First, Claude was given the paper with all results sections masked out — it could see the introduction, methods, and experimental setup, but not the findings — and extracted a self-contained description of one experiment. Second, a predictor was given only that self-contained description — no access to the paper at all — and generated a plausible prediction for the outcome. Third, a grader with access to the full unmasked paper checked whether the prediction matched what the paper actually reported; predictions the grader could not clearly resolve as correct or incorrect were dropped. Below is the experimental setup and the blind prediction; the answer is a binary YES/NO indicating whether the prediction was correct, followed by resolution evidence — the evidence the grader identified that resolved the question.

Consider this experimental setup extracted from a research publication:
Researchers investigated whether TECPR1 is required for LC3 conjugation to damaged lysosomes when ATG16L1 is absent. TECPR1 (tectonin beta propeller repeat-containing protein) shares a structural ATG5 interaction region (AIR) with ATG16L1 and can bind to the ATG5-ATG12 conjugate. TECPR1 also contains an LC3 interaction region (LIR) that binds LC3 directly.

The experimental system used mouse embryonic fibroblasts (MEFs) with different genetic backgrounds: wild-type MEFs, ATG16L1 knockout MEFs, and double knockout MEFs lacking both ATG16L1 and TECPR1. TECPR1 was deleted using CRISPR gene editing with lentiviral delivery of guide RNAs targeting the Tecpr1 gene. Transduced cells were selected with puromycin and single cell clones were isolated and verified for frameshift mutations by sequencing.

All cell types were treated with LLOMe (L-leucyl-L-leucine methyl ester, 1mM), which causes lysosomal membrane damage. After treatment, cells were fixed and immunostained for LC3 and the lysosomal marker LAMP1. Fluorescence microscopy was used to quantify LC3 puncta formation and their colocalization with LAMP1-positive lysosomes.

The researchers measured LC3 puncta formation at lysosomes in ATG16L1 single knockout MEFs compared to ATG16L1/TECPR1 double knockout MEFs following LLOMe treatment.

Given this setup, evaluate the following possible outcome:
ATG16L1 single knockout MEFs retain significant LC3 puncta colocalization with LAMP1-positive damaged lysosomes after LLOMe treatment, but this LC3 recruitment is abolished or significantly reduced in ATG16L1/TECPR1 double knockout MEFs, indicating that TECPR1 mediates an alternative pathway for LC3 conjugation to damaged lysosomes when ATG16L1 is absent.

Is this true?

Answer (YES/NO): YES